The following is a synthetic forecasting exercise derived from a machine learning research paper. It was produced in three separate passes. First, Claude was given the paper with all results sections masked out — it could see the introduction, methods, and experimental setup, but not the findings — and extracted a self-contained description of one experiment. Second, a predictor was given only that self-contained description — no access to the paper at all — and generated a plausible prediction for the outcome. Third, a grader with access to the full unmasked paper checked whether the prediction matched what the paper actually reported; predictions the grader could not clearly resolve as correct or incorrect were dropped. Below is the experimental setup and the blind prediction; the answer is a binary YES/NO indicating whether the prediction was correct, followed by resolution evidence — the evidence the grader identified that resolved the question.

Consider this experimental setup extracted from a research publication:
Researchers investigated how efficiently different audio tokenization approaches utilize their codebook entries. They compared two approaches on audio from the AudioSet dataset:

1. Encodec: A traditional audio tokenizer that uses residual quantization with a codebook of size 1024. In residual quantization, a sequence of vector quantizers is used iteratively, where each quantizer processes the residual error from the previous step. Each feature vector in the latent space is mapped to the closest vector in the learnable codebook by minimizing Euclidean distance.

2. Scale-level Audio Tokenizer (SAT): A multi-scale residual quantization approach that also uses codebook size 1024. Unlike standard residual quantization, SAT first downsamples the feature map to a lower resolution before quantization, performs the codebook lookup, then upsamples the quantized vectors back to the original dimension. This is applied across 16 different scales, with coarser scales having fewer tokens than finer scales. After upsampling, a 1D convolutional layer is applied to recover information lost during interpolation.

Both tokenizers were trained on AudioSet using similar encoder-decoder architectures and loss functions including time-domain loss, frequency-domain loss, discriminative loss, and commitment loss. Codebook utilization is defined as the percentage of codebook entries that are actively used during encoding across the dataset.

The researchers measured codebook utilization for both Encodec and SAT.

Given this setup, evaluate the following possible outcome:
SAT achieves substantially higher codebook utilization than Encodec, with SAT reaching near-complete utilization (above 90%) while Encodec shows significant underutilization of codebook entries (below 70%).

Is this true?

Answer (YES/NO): NO